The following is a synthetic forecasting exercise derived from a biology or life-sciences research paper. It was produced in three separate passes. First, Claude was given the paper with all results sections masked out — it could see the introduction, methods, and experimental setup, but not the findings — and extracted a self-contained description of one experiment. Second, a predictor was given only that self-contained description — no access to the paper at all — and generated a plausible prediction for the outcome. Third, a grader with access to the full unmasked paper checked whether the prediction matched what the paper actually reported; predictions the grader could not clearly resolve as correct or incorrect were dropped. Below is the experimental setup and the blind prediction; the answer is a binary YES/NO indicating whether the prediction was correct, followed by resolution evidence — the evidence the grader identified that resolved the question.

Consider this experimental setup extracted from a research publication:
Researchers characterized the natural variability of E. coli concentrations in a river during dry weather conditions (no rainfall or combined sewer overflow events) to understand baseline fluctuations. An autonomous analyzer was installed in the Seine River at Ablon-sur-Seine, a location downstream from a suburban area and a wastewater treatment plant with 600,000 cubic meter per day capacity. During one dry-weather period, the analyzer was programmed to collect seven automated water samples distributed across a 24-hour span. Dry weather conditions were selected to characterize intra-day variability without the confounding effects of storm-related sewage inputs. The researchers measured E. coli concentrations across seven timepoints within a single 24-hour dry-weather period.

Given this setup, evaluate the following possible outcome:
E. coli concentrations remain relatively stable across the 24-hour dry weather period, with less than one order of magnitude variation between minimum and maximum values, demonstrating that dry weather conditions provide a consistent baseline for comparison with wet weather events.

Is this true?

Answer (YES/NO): NO